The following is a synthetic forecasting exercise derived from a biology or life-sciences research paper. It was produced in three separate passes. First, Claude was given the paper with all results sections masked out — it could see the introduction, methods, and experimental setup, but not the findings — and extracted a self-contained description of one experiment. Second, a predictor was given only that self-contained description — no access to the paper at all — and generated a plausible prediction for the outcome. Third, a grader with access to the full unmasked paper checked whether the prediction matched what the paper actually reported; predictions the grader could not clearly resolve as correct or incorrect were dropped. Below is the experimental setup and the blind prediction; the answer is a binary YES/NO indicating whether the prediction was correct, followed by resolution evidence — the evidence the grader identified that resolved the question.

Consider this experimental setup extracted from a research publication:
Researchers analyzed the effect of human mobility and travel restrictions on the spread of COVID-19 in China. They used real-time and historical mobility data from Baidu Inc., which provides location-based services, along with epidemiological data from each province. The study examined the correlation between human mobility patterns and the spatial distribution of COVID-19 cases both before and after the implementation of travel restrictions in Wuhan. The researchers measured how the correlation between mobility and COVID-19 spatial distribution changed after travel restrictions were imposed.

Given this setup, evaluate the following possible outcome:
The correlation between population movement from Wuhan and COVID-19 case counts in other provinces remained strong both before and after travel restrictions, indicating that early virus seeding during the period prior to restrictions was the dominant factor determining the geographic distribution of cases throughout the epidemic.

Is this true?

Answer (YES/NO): NO